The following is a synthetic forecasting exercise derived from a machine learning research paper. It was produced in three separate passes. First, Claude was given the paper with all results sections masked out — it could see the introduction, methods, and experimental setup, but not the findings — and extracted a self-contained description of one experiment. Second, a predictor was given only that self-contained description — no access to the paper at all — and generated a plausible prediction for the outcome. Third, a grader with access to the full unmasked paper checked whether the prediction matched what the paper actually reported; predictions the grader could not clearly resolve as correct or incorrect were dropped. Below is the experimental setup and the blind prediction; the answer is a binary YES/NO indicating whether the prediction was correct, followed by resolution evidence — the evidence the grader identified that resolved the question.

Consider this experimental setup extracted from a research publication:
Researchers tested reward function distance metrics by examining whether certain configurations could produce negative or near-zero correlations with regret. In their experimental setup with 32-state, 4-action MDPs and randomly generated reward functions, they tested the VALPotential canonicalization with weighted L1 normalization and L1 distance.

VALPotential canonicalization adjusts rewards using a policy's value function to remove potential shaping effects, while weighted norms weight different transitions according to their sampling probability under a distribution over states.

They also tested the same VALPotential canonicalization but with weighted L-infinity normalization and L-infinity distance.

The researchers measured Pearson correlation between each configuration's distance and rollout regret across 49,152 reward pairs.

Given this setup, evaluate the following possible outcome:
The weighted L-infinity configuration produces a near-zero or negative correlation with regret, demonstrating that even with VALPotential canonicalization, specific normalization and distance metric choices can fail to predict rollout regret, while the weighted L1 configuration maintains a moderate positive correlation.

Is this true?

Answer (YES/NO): NO